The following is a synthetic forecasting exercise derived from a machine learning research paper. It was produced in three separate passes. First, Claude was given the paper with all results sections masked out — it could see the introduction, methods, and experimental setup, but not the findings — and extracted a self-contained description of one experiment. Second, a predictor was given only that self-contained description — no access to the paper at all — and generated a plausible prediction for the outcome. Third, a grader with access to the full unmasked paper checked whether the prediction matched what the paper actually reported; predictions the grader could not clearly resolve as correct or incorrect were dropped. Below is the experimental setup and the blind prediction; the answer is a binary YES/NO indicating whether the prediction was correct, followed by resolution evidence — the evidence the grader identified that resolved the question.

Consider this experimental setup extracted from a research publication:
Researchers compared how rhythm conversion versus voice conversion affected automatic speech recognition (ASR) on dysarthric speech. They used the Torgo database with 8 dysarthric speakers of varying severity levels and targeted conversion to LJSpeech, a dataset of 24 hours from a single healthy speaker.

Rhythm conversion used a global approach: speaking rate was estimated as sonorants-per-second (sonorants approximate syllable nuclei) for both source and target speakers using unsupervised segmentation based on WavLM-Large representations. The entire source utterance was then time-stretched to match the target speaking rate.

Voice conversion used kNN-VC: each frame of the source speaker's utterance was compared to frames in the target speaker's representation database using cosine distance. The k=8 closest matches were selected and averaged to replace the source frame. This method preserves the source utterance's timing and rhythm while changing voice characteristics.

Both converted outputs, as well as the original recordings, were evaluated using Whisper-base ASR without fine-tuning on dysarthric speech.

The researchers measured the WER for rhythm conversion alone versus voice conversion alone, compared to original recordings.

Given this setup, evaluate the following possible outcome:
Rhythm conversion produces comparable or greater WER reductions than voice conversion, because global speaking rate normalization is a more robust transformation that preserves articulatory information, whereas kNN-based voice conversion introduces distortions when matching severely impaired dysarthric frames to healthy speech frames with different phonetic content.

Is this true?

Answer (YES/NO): YES